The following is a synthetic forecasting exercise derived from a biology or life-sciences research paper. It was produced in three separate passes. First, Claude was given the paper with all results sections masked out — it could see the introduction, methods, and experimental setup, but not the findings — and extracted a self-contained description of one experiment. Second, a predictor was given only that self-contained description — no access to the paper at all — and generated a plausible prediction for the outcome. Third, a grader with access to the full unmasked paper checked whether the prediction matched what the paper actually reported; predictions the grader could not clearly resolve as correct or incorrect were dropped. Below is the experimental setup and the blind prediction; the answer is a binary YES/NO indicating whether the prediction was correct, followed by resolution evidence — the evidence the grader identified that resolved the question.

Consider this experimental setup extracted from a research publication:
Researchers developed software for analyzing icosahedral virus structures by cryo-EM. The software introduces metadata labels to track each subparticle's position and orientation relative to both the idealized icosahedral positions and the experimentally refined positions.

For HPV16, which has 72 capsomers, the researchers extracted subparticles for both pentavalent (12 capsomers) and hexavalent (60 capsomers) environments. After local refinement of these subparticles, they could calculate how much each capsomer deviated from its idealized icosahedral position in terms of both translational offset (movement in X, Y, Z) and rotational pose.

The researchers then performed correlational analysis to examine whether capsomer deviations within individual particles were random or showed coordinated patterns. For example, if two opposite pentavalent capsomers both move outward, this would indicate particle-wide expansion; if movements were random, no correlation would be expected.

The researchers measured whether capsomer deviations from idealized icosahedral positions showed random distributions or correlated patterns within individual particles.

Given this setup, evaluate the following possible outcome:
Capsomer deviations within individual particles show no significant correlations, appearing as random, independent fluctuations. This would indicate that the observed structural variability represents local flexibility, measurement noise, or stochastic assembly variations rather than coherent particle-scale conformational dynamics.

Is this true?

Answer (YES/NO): YES